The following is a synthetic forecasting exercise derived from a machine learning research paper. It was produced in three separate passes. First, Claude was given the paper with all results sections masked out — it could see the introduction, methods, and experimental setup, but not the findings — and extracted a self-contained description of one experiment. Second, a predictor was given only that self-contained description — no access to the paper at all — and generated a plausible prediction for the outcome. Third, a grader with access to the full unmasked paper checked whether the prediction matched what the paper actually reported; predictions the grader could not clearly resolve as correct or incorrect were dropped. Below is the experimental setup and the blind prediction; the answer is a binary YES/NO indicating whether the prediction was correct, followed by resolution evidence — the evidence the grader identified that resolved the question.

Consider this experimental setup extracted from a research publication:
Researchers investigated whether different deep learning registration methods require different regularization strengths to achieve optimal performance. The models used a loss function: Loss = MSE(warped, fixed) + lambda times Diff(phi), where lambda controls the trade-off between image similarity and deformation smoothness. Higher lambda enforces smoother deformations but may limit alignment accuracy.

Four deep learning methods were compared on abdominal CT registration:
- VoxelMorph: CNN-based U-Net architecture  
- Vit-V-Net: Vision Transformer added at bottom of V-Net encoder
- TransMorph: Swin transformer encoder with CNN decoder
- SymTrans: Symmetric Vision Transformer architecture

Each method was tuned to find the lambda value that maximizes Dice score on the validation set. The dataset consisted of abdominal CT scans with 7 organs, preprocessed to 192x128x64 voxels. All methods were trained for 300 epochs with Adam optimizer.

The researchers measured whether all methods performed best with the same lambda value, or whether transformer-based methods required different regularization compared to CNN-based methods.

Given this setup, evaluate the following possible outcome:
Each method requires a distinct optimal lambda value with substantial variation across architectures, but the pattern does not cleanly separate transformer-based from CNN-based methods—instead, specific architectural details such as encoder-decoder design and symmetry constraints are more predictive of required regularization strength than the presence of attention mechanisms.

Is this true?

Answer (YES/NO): NO